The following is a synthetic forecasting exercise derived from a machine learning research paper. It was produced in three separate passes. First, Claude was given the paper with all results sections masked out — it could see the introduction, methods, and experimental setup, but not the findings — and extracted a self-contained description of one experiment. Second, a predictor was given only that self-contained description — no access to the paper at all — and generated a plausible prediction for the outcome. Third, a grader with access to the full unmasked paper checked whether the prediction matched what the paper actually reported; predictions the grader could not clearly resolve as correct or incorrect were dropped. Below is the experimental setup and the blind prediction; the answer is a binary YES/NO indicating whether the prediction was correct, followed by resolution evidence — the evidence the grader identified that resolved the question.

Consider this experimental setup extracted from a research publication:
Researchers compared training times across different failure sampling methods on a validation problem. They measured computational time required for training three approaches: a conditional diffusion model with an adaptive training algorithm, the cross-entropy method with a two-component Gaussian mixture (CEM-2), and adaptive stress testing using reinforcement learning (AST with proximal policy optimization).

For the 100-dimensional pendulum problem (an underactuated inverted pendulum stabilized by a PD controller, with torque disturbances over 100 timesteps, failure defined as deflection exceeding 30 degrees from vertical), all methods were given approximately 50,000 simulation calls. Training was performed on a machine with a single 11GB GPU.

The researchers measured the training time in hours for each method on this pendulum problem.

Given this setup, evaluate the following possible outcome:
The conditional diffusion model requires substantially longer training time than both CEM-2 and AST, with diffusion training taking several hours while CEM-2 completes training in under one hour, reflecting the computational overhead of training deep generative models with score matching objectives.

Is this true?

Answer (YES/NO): NO